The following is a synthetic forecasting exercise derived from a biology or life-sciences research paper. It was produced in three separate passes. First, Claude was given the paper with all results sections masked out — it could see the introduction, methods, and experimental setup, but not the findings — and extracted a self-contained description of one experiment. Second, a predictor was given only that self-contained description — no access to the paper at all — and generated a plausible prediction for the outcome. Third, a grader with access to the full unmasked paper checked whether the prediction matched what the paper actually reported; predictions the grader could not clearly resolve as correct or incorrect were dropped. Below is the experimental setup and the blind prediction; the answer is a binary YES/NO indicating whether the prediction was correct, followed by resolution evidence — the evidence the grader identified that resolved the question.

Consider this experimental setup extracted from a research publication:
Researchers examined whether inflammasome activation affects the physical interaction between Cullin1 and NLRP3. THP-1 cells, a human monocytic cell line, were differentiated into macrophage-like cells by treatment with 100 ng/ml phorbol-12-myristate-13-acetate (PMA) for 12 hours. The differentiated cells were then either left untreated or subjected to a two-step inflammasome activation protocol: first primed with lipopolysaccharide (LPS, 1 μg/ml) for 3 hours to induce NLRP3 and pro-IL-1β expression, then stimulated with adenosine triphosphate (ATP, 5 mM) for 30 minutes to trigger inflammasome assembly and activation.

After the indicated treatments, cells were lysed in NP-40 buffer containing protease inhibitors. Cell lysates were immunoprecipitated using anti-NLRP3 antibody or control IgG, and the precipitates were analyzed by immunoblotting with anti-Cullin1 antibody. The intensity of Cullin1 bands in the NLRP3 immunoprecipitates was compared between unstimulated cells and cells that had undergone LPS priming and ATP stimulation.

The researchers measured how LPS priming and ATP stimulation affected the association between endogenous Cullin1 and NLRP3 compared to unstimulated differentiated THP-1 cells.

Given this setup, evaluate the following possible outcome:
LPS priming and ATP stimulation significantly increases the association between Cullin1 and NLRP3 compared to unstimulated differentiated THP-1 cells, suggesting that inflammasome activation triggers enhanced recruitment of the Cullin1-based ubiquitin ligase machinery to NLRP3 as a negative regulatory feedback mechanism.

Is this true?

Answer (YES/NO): NO